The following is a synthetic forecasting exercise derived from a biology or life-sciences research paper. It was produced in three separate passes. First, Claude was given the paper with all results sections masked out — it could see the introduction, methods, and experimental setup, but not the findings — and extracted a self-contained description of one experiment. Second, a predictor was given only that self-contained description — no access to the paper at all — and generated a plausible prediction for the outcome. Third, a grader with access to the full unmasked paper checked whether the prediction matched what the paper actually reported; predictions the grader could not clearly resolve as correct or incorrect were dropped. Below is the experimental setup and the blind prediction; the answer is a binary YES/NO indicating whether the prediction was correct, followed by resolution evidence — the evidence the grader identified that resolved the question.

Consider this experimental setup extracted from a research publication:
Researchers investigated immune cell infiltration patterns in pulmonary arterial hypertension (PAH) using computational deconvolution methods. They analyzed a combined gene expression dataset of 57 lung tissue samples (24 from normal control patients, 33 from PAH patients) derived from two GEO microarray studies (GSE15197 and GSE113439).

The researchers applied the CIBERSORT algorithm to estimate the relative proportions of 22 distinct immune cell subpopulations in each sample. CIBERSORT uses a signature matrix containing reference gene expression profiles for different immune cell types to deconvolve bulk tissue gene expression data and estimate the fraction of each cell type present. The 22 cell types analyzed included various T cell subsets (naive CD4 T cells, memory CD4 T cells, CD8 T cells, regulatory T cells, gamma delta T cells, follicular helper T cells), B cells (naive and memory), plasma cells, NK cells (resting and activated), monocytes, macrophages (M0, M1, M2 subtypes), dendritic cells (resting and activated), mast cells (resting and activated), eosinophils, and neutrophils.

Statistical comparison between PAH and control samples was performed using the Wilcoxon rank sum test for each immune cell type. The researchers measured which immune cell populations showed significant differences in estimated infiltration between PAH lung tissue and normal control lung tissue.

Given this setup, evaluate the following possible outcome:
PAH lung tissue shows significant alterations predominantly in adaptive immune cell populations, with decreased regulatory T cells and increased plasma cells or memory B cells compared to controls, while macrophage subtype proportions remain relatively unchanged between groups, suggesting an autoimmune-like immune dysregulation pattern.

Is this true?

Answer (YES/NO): NO